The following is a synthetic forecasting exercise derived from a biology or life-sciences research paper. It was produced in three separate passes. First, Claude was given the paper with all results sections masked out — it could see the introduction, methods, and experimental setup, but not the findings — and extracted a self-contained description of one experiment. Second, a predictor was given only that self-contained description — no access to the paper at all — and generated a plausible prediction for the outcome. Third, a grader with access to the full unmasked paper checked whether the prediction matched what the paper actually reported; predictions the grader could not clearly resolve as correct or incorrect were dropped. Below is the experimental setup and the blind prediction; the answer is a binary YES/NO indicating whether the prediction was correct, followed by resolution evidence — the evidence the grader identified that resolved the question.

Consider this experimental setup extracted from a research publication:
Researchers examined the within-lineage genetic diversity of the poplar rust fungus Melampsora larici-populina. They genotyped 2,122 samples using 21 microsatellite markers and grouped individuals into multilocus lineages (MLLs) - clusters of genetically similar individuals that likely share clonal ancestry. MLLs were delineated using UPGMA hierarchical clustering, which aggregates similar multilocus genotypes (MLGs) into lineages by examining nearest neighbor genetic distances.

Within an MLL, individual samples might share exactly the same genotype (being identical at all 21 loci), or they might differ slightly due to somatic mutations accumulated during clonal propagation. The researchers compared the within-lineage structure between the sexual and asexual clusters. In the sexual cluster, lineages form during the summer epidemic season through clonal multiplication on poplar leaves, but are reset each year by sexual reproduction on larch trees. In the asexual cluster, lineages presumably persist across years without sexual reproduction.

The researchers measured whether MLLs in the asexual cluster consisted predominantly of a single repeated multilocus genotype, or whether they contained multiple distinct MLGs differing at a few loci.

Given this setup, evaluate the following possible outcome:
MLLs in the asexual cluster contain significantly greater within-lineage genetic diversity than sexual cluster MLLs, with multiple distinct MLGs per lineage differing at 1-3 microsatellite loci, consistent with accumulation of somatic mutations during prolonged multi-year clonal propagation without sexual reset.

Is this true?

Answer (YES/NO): YES